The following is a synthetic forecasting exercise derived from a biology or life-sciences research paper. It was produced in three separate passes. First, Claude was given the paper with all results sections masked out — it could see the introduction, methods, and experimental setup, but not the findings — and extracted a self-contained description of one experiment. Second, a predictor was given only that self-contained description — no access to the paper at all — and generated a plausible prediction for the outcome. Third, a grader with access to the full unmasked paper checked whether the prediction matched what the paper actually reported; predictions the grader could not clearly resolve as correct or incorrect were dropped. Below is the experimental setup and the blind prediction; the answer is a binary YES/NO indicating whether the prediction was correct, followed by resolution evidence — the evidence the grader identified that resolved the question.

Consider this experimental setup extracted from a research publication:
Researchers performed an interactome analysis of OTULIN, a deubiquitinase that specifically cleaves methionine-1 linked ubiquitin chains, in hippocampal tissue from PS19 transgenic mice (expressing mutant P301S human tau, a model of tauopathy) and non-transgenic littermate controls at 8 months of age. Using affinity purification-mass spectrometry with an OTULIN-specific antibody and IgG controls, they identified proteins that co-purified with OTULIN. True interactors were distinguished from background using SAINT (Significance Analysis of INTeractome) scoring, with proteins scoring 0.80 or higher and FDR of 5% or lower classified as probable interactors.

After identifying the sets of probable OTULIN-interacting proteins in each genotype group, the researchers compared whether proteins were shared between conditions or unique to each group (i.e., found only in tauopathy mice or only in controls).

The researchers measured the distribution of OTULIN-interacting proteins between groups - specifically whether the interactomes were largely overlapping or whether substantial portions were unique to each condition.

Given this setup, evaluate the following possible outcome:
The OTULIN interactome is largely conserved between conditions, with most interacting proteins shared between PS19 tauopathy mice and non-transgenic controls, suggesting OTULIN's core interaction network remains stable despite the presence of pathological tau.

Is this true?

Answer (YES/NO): NO